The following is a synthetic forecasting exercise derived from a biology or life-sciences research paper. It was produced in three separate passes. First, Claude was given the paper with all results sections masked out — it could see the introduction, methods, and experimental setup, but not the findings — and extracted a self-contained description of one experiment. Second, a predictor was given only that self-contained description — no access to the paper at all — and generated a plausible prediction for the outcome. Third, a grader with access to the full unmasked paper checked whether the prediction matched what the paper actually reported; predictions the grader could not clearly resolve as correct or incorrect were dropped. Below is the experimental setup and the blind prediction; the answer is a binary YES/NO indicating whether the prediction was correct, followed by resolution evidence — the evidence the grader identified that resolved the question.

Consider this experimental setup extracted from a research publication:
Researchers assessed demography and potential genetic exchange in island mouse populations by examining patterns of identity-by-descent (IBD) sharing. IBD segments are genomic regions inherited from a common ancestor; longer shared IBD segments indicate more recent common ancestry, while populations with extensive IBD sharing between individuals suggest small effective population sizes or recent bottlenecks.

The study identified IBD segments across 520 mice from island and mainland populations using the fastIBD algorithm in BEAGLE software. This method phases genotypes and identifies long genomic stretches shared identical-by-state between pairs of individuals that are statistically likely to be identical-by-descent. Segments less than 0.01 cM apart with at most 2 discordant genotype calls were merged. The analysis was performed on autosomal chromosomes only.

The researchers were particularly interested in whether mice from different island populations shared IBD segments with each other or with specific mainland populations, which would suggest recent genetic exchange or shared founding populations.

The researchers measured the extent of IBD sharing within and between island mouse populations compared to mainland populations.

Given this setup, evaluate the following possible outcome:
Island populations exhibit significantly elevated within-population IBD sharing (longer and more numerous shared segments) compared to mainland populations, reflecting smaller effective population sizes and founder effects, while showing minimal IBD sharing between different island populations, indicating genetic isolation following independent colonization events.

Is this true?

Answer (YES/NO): NO